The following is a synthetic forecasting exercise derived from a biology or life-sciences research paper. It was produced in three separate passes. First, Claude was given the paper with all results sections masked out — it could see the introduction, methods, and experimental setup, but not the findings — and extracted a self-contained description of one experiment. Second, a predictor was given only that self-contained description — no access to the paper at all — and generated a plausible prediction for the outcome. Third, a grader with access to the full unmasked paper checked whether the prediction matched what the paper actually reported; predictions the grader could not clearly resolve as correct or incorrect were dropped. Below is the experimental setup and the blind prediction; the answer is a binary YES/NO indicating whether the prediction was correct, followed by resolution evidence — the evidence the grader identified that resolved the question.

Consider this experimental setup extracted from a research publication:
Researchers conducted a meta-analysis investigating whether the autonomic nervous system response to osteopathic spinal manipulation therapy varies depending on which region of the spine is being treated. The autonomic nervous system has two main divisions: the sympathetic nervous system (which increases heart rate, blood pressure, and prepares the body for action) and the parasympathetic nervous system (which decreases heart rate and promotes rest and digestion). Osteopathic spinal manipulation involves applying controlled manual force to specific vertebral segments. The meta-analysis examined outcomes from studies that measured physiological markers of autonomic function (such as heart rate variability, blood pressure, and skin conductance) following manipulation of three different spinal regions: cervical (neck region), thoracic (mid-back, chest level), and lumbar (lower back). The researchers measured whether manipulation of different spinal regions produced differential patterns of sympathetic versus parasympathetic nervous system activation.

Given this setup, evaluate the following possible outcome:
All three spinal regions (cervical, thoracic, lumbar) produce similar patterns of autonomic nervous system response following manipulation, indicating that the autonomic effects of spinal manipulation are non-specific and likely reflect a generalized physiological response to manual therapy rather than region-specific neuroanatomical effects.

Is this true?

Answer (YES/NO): NO